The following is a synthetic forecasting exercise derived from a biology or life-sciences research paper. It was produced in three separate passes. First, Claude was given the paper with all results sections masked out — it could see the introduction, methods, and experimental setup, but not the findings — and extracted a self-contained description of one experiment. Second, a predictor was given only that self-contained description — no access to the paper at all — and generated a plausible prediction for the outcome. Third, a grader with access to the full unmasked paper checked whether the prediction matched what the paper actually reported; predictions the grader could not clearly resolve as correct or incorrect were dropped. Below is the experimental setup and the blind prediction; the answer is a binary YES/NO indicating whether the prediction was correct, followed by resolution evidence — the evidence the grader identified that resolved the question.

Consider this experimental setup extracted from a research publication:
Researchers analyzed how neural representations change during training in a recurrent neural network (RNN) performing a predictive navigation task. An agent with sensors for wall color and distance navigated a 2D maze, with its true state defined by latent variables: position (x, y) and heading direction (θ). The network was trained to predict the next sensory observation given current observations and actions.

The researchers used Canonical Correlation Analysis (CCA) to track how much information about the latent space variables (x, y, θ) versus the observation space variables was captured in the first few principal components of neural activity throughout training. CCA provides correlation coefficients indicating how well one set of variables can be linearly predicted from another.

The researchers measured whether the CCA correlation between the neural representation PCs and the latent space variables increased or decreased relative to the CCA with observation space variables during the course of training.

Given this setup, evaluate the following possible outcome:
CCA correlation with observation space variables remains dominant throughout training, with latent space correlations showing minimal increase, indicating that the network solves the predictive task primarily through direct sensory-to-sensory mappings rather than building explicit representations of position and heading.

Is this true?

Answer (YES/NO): NO